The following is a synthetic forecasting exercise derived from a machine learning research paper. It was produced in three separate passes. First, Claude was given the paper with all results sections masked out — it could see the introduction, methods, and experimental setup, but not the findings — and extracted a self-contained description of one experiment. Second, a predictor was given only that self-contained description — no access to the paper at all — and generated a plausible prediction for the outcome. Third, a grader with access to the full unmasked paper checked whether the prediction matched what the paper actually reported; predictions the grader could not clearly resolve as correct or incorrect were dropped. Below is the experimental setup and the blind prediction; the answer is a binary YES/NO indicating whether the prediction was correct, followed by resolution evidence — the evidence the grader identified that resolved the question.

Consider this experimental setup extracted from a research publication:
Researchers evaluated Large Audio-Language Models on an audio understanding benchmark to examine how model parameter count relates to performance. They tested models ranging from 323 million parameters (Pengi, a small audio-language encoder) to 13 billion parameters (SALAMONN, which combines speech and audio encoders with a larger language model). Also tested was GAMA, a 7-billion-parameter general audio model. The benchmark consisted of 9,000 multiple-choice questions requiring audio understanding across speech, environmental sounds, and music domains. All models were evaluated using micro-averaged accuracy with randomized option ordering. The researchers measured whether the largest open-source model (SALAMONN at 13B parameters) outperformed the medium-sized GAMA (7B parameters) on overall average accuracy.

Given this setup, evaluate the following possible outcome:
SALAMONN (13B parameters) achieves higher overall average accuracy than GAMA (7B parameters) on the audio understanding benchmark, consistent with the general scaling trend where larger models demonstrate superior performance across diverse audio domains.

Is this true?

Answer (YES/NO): YES